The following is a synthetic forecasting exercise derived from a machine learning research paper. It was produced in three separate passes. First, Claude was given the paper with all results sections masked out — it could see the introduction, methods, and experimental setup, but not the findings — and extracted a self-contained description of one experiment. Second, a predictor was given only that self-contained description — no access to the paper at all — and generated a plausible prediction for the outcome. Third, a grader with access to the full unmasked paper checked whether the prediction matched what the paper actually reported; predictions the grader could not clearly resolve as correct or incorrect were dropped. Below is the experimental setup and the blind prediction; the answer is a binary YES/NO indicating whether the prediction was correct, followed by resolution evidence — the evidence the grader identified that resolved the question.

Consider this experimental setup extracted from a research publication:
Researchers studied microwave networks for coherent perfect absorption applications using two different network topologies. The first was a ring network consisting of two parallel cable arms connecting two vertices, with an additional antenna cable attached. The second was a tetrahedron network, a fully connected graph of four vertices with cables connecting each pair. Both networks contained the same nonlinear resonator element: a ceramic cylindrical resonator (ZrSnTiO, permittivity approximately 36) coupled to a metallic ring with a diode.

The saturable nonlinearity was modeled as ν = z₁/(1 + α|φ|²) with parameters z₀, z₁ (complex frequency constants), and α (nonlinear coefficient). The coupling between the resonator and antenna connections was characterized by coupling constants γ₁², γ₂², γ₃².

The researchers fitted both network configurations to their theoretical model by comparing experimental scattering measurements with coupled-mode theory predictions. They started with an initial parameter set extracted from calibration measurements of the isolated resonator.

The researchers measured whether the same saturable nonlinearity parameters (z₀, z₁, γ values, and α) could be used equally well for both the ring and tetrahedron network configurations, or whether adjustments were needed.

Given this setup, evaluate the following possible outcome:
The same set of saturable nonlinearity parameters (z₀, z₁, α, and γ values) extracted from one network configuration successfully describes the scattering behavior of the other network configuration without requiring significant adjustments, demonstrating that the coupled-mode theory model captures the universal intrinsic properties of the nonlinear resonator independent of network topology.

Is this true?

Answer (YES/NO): NO